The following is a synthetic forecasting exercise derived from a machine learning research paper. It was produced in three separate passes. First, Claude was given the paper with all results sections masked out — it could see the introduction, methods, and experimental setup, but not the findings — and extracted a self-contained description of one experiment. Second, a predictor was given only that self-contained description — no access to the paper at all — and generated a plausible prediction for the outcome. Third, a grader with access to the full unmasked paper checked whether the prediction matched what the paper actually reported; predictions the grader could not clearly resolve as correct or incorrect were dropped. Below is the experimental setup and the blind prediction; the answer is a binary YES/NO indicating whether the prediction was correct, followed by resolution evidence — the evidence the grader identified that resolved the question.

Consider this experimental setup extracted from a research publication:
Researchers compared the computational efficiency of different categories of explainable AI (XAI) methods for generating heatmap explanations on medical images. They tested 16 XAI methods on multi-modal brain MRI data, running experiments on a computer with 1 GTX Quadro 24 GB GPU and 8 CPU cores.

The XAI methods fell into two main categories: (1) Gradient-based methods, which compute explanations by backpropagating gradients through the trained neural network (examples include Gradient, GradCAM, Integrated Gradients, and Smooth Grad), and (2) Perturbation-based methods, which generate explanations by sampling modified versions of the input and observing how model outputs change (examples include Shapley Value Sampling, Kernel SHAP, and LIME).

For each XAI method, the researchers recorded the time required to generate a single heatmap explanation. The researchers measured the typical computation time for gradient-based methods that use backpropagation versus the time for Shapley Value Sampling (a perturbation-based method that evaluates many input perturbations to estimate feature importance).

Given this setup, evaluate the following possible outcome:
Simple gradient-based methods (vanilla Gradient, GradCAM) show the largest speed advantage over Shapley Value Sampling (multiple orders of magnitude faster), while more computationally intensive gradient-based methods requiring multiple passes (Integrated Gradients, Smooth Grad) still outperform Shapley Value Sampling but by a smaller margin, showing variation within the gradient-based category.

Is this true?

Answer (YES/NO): YES